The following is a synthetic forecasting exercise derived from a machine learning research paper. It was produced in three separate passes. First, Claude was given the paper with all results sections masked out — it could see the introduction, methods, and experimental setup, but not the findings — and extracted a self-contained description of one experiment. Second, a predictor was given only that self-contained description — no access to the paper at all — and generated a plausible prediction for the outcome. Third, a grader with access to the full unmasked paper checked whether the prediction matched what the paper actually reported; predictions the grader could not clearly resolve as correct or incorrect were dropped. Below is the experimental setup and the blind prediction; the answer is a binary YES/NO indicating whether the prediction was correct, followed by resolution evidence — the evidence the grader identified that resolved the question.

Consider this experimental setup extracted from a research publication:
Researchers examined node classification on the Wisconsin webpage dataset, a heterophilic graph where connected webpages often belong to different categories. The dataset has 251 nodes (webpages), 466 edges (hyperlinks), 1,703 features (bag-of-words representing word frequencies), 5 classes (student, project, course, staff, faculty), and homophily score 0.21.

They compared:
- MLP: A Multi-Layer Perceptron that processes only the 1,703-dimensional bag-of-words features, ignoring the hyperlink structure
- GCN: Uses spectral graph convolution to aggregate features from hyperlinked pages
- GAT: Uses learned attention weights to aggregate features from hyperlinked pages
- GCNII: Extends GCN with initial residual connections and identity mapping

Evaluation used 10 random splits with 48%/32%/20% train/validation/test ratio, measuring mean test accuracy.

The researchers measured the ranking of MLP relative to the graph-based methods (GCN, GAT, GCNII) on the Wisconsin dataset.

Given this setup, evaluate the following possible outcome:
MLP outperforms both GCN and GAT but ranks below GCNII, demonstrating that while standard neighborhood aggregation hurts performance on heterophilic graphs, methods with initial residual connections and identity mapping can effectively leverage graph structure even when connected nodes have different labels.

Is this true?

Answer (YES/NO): NO